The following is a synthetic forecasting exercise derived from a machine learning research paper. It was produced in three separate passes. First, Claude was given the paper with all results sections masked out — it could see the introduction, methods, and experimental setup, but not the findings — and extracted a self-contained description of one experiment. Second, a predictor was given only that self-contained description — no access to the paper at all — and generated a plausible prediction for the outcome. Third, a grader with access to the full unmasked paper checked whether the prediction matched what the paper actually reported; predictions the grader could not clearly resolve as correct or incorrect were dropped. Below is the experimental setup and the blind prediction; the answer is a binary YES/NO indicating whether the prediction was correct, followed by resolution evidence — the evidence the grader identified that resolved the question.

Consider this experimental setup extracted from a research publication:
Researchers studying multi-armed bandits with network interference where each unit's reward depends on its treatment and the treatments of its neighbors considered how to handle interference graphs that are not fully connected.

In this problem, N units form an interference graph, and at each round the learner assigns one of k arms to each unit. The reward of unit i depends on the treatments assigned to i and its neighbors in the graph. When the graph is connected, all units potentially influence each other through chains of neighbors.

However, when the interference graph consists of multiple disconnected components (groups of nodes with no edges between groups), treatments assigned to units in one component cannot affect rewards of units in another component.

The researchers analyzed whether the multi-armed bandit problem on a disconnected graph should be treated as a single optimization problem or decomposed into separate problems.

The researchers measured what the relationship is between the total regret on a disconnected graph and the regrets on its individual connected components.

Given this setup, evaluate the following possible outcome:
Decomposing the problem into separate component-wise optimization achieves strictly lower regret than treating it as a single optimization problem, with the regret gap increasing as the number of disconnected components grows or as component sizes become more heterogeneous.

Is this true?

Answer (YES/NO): NO